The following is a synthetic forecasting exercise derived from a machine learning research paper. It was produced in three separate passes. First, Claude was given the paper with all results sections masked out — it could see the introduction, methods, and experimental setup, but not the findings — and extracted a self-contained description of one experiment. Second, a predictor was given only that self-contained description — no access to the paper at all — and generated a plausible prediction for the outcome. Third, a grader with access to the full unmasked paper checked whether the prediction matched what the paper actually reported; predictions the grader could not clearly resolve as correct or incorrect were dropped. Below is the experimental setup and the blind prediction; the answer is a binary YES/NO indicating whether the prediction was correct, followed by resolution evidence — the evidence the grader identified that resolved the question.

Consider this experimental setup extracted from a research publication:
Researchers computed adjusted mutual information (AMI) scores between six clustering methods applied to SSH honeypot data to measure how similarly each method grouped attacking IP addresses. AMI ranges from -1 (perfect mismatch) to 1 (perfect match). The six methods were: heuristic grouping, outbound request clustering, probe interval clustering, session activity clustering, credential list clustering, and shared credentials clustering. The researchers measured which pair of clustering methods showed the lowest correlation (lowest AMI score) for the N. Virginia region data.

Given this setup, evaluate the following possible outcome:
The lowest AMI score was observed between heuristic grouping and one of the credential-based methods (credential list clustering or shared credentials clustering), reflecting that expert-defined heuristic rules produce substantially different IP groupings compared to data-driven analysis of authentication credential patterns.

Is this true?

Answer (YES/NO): NO